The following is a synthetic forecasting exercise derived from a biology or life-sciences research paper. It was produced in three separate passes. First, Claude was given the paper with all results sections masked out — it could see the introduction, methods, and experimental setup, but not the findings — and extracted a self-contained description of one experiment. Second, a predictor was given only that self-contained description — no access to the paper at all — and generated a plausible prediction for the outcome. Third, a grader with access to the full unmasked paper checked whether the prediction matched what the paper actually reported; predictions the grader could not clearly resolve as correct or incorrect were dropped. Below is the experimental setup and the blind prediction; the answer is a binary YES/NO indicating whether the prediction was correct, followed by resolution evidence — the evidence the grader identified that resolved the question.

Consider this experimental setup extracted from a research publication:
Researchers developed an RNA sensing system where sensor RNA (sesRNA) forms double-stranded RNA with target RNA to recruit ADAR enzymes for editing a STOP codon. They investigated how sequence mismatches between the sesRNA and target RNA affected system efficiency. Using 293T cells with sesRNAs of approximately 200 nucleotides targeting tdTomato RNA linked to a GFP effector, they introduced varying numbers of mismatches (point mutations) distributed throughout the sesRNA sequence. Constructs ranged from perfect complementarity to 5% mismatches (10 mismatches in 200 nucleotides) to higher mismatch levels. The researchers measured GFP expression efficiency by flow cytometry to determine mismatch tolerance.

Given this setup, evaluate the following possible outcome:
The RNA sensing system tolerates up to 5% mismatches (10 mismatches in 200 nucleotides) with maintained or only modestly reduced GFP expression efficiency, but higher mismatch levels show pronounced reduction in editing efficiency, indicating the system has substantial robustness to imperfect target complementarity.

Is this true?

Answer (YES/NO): YES